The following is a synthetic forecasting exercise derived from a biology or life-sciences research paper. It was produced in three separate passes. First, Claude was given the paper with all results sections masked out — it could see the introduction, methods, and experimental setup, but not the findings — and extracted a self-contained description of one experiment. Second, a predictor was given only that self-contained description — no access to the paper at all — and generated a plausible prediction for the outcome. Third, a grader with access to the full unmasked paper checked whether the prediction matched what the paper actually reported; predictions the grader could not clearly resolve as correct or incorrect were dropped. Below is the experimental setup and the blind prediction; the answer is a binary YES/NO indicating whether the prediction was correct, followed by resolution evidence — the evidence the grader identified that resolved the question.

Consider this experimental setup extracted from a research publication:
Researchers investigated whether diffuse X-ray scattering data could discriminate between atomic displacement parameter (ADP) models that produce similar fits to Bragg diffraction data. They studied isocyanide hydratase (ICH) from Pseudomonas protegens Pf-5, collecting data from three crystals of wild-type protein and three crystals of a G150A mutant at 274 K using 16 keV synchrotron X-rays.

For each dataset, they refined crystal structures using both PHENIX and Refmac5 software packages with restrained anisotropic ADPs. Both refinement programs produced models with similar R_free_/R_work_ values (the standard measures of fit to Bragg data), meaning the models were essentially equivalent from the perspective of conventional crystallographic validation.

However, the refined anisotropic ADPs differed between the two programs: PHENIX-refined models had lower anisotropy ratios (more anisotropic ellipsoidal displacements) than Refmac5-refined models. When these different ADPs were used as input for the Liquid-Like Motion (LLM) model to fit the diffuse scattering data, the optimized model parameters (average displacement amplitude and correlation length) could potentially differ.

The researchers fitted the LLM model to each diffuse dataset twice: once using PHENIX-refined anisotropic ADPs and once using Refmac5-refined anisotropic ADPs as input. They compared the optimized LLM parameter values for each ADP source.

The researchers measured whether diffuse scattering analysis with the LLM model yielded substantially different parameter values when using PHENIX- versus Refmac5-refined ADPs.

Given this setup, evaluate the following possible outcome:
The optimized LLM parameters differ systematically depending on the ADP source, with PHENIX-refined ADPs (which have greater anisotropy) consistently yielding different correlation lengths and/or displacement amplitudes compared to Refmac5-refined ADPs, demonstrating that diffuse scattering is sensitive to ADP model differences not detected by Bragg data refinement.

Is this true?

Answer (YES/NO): YES